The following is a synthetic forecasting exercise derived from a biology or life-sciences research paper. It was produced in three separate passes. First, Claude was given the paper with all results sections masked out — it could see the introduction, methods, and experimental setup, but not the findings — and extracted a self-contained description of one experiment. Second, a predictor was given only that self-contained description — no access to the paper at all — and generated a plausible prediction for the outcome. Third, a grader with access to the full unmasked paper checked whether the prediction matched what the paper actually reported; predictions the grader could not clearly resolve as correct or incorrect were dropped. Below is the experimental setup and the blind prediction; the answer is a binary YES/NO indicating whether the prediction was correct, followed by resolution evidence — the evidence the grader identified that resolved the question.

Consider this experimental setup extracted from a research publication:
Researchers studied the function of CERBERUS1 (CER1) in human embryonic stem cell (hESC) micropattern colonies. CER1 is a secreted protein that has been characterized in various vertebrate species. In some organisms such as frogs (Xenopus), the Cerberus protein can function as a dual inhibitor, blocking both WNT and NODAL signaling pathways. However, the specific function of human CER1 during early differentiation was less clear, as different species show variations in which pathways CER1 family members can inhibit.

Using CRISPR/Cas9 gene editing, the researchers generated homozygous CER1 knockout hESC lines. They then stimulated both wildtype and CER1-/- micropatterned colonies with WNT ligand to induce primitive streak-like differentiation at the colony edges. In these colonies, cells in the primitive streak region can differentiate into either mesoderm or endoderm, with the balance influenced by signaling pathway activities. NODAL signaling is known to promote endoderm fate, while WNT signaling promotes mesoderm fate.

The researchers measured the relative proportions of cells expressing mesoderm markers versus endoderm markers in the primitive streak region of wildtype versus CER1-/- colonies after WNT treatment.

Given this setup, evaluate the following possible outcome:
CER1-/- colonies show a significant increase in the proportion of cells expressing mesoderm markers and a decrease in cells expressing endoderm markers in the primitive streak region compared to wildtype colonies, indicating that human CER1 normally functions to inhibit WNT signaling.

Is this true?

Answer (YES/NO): NO